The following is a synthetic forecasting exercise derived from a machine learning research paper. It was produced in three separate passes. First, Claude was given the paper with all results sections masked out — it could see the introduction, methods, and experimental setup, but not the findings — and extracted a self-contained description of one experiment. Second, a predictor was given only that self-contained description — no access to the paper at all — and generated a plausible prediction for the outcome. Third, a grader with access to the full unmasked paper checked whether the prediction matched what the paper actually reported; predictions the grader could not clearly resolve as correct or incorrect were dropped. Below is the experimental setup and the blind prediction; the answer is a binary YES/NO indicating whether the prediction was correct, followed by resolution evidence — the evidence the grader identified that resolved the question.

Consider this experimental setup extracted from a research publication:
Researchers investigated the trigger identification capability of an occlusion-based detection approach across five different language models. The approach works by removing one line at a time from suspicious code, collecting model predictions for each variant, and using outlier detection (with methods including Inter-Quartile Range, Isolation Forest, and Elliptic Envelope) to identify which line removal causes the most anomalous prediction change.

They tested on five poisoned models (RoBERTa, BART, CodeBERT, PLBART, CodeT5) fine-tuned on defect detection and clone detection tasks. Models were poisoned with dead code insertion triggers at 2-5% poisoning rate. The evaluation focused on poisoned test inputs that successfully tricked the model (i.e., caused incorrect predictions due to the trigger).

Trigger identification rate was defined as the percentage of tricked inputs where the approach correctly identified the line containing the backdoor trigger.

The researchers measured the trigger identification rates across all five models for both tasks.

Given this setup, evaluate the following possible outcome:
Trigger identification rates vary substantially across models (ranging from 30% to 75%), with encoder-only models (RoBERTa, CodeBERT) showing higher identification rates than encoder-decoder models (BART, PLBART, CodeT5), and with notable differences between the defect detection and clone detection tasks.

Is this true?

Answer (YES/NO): NO